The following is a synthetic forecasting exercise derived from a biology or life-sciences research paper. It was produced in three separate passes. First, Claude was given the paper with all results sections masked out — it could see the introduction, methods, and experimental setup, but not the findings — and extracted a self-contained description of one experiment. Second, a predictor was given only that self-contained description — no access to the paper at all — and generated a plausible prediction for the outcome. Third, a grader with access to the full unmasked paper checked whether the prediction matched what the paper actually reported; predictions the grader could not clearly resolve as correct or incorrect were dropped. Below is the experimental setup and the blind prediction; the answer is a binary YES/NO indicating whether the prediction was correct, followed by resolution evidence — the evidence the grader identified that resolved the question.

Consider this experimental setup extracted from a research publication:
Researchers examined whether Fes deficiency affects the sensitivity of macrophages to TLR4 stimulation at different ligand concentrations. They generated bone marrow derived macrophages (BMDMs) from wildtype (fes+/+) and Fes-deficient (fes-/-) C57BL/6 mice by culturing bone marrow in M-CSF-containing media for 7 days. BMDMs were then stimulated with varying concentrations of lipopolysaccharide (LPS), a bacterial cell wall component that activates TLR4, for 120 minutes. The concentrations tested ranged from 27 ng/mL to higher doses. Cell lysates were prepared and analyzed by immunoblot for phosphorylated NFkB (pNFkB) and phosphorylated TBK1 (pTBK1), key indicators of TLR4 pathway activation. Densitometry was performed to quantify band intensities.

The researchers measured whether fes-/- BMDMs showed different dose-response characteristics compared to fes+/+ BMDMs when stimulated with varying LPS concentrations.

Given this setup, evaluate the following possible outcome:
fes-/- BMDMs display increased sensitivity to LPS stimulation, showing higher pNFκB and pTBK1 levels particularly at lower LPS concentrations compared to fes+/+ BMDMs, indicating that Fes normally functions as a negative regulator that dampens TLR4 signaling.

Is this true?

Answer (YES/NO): YES